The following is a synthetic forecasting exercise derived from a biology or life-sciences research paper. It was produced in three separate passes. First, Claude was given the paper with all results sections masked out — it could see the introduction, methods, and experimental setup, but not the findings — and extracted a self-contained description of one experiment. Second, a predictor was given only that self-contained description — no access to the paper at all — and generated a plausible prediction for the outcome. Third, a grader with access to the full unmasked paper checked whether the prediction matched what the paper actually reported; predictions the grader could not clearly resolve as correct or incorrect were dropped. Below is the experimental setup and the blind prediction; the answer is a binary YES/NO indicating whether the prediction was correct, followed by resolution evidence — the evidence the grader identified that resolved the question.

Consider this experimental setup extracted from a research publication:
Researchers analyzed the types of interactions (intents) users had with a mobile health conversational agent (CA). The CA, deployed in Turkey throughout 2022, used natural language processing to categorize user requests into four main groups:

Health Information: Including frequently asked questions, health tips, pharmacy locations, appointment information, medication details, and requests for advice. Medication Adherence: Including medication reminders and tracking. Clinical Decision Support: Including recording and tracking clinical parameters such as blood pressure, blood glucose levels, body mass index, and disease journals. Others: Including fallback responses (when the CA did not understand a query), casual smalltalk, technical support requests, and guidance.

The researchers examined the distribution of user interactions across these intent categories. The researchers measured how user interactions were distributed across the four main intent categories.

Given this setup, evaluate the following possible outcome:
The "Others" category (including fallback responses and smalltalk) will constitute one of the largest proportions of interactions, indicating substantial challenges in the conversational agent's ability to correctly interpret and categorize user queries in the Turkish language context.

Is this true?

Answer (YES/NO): NO